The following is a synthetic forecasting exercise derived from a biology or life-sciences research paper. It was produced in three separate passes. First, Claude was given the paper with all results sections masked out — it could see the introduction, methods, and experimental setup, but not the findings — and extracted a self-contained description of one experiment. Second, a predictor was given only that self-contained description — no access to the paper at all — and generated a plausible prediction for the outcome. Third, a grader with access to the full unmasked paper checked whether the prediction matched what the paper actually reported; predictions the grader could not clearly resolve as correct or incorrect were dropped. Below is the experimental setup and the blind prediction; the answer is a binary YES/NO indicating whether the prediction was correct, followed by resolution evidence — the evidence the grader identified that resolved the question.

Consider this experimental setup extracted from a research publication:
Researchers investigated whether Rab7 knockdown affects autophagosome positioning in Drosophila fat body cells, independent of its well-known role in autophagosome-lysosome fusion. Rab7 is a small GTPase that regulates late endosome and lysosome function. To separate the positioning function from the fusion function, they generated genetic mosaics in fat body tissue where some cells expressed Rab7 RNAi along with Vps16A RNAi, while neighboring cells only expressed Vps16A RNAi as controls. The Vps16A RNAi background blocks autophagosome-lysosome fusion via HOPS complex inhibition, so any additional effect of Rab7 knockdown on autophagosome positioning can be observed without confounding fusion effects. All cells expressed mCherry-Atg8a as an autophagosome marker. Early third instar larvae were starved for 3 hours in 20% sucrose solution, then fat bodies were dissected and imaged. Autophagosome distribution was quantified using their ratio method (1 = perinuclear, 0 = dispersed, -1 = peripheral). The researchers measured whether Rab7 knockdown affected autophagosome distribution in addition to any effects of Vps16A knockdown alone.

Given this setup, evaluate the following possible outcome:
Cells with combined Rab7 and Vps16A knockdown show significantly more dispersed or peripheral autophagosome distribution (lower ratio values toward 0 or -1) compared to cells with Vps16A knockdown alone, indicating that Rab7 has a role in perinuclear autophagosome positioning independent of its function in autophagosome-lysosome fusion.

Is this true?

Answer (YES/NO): YES